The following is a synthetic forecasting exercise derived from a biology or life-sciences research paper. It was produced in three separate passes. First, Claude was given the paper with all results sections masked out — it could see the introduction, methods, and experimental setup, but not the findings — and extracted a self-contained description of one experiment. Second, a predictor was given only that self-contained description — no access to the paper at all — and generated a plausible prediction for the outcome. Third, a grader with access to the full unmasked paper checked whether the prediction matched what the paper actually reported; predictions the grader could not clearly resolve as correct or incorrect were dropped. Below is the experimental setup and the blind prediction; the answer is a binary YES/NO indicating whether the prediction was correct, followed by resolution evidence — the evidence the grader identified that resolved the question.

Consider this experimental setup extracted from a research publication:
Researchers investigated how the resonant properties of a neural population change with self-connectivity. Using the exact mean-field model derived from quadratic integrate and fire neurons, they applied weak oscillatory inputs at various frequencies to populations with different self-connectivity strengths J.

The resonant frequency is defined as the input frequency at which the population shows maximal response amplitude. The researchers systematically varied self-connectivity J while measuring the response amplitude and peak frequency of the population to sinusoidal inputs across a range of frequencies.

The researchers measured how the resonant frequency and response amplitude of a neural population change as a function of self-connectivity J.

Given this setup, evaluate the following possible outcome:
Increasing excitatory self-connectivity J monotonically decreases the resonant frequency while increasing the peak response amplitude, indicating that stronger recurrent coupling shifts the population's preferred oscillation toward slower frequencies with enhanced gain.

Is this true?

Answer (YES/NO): NO